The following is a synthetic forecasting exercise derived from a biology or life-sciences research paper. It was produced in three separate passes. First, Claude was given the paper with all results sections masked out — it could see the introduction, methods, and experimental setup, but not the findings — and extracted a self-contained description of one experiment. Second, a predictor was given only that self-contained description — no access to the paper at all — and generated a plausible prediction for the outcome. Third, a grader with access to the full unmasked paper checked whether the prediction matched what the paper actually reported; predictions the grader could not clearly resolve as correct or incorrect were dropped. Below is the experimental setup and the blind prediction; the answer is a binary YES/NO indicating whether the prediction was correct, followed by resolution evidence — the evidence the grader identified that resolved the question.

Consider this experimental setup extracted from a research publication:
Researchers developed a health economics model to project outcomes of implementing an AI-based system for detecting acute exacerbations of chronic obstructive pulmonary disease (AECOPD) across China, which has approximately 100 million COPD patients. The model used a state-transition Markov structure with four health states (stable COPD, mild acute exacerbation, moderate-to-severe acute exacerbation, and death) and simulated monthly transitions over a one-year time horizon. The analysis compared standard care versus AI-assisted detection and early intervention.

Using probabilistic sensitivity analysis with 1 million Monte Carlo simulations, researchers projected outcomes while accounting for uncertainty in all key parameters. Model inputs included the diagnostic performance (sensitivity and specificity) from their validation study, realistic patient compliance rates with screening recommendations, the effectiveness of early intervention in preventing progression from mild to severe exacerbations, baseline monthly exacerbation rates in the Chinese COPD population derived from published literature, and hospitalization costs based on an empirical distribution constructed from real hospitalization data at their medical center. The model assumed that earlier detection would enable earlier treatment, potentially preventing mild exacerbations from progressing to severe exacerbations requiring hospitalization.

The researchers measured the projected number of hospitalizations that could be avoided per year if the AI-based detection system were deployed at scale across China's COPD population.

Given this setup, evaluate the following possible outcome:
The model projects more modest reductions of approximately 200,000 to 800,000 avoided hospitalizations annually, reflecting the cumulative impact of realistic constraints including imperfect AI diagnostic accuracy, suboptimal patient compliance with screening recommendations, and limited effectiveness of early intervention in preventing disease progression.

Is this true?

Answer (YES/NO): NO